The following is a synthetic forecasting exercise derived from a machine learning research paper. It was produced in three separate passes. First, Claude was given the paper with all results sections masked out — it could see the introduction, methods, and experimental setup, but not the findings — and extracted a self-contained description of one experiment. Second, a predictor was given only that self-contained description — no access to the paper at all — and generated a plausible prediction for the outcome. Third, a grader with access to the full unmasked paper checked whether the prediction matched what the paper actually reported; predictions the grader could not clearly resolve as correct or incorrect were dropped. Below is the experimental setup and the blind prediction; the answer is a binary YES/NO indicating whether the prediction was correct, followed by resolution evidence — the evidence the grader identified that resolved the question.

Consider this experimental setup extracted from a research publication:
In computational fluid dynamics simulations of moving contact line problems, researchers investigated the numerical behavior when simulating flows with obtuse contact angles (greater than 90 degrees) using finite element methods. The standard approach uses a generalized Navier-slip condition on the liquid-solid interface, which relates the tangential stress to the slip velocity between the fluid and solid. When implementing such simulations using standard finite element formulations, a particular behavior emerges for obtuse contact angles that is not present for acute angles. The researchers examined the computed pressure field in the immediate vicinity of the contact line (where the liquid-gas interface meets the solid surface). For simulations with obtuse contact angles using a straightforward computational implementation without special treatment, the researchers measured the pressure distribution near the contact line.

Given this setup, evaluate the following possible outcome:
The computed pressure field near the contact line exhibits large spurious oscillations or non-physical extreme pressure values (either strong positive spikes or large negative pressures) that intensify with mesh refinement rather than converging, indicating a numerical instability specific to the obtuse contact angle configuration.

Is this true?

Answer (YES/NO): YES